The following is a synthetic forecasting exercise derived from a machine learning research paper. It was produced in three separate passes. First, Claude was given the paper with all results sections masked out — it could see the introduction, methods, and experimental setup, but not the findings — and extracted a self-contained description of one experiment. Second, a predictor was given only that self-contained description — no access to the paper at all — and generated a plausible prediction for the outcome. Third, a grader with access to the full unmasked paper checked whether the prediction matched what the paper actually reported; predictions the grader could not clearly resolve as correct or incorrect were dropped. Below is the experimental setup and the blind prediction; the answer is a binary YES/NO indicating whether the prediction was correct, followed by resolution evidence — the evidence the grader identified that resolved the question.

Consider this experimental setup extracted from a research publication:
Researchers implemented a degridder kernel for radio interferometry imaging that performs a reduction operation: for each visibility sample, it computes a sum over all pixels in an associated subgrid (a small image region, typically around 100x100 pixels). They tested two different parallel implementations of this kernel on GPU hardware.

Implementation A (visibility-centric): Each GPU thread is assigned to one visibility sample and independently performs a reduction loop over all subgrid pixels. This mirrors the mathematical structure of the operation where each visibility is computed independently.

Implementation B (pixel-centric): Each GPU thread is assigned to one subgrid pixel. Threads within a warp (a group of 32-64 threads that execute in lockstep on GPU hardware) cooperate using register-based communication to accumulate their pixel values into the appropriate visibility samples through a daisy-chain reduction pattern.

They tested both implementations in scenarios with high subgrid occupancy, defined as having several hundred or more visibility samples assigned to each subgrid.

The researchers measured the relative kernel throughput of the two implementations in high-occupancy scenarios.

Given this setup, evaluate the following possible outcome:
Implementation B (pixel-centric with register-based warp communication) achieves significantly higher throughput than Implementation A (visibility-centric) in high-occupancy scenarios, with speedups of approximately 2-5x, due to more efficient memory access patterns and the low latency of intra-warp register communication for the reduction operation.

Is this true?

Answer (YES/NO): NO